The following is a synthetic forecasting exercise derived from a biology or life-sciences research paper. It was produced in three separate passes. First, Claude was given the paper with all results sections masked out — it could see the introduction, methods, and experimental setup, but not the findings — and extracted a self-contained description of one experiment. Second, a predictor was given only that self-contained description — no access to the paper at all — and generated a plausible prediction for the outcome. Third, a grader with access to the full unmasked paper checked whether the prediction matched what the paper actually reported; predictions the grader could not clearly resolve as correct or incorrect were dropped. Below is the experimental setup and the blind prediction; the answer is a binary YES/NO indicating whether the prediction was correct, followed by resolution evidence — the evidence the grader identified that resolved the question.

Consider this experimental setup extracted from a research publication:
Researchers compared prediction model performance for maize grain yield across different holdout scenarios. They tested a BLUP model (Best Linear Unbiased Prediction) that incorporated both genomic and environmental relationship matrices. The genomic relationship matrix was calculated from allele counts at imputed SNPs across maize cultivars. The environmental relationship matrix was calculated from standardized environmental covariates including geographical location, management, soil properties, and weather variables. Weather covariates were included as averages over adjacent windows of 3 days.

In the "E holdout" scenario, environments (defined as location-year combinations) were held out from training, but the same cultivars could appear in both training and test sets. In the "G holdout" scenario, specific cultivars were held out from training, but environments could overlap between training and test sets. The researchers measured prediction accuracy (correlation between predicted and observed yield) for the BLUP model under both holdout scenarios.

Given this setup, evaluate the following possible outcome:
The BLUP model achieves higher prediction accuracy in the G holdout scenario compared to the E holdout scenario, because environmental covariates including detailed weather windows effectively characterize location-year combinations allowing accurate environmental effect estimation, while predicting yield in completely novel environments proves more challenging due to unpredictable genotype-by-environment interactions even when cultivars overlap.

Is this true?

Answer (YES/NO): YES